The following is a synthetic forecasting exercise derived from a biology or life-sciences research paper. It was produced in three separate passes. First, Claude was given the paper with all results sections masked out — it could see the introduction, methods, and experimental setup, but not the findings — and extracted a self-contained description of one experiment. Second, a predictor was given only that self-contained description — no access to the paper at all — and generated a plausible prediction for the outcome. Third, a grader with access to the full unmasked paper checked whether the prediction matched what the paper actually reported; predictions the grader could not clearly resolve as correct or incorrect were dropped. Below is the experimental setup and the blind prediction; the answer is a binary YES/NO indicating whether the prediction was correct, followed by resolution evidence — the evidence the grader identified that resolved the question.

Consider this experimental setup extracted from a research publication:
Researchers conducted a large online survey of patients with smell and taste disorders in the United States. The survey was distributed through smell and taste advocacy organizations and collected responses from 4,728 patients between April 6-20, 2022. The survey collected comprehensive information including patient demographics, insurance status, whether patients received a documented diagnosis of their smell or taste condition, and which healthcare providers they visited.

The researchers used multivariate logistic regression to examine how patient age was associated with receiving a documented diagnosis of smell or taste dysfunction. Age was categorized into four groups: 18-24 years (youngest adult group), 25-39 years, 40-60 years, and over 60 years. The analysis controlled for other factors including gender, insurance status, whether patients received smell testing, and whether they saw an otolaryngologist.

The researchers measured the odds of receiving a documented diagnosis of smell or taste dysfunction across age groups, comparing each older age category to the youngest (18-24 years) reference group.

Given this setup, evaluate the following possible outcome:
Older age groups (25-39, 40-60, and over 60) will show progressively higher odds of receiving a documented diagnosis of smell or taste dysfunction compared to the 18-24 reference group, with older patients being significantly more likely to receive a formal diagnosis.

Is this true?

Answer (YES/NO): YES